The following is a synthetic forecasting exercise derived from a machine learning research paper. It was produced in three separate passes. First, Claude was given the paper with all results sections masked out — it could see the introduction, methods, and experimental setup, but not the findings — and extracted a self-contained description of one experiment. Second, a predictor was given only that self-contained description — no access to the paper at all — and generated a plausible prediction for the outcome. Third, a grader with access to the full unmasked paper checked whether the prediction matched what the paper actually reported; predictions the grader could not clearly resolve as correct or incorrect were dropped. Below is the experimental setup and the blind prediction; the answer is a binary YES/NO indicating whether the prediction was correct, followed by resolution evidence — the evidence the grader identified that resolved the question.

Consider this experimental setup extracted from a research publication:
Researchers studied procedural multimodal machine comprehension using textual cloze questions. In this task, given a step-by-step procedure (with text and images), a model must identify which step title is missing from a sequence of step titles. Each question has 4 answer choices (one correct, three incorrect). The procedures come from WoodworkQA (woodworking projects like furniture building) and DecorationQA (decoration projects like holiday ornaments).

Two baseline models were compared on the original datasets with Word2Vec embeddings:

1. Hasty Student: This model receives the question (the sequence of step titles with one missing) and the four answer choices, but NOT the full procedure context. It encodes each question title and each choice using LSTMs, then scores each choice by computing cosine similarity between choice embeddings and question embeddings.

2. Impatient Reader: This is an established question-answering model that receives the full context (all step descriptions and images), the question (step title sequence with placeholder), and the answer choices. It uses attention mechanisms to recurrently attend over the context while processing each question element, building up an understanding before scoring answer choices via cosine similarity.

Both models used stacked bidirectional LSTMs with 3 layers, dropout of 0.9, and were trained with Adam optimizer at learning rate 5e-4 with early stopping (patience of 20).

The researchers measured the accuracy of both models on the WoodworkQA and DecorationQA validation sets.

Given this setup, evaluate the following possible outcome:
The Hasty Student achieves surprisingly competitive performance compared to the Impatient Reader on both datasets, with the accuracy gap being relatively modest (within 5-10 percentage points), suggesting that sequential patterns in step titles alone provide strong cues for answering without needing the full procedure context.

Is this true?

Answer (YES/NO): NO